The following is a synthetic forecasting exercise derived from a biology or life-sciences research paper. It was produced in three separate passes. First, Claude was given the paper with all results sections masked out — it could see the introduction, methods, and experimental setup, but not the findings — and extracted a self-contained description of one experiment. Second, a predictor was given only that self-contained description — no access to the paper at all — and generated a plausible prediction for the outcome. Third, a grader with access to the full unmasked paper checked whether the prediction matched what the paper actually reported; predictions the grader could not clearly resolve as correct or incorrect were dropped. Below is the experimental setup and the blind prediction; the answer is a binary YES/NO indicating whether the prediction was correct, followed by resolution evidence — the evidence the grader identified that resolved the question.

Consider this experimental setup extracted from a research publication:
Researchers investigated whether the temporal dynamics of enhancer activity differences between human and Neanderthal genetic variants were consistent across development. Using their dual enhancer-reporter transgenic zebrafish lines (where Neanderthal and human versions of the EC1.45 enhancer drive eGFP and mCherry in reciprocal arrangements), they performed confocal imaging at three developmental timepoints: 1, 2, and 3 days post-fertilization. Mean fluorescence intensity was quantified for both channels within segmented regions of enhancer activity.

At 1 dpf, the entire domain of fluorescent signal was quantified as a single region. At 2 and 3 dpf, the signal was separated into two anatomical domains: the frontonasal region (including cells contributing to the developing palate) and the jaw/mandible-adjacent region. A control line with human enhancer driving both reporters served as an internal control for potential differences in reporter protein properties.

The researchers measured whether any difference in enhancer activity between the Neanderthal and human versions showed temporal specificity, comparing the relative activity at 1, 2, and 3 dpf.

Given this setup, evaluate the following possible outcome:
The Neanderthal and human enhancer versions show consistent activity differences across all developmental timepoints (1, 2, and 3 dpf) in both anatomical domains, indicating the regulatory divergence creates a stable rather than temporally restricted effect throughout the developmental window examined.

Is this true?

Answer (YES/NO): NO